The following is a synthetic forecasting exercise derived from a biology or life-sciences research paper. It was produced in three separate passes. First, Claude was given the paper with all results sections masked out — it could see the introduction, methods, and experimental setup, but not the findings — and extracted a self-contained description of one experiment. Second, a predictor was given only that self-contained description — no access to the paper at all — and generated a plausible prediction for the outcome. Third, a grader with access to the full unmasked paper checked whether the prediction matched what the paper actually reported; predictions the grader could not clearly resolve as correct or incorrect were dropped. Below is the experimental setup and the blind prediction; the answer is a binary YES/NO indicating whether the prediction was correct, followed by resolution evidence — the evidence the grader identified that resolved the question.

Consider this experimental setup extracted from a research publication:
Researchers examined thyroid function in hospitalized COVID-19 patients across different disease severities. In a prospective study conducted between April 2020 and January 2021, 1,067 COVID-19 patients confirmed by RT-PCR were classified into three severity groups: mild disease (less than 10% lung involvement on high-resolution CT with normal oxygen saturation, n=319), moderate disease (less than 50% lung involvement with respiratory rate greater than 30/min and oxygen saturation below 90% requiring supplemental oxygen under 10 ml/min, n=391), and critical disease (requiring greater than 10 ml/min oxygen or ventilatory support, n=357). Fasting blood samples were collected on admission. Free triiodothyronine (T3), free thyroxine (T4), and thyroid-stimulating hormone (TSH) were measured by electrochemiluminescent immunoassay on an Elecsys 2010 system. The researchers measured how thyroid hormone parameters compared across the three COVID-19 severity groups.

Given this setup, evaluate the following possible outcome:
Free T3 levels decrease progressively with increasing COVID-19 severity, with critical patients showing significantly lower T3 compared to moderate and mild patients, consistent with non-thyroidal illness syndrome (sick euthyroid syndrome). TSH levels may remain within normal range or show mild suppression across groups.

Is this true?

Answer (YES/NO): NO